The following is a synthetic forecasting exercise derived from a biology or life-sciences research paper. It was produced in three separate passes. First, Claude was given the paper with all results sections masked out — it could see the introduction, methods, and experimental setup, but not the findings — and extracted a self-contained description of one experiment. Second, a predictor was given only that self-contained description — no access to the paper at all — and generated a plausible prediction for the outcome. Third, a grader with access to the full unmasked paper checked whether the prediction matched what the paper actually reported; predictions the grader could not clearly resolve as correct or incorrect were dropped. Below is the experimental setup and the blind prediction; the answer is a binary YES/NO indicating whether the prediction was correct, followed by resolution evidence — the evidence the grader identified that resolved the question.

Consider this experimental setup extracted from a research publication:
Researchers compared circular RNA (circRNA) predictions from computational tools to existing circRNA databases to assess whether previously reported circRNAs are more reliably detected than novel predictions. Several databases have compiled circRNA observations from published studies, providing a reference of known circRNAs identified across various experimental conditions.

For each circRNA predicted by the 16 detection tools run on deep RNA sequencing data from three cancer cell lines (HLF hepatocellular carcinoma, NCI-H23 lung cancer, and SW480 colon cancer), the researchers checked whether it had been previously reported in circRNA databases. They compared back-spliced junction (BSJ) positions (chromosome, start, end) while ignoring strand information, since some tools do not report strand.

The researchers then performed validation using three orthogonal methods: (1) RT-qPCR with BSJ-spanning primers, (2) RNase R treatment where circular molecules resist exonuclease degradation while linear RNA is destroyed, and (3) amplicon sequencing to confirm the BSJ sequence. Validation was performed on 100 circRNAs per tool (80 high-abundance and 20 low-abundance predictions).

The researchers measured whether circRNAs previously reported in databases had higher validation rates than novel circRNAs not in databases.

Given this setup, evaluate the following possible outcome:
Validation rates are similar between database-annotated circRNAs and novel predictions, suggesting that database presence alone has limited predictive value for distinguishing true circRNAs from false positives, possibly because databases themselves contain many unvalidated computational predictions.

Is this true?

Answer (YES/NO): NO